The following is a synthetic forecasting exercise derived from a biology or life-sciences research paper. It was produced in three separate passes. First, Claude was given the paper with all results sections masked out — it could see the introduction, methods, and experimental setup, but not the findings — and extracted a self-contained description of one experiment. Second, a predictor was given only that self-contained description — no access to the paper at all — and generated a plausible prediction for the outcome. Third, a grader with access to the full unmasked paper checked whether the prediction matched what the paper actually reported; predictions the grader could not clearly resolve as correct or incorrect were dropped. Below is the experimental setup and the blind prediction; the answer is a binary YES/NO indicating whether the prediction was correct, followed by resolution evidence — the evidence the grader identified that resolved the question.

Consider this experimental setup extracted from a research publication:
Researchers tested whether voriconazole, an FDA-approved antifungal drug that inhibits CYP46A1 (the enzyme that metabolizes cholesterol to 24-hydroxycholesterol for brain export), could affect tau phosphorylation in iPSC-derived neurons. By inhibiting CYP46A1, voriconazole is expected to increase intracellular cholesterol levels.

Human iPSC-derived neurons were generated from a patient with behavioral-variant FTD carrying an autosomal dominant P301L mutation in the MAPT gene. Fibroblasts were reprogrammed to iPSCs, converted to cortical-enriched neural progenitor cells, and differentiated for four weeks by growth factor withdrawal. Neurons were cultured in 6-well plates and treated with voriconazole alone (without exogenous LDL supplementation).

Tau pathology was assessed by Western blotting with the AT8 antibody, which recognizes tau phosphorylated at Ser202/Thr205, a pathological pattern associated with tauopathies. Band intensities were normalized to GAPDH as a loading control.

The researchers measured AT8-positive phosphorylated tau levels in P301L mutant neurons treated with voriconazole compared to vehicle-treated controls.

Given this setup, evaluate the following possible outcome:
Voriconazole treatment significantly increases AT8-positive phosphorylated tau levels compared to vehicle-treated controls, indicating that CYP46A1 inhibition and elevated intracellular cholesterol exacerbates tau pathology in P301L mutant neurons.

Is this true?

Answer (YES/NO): YES